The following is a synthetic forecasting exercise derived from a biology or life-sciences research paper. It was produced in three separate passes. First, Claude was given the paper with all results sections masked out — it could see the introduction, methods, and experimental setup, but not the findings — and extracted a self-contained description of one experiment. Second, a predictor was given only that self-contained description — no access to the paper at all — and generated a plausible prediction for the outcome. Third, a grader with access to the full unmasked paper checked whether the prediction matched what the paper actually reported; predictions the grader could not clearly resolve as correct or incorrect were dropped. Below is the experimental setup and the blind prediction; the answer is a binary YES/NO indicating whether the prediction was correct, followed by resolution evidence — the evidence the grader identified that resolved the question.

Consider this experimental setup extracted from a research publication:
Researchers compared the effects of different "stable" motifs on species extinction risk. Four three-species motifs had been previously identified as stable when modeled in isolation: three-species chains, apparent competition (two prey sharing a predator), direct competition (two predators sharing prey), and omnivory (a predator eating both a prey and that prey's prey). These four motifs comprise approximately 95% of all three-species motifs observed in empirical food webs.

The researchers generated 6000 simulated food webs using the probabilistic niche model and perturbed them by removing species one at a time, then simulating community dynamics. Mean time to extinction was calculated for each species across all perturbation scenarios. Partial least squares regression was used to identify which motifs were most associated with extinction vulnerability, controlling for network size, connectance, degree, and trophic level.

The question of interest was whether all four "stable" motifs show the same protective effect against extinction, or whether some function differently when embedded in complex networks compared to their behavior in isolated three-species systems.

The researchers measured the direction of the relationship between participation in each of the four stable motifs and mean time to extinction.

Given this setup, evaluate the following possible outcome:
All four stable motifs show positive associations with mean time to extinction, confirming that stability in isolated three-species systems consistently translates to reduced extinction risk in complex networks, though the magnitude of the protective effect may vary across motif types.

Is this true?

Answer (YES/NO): NO